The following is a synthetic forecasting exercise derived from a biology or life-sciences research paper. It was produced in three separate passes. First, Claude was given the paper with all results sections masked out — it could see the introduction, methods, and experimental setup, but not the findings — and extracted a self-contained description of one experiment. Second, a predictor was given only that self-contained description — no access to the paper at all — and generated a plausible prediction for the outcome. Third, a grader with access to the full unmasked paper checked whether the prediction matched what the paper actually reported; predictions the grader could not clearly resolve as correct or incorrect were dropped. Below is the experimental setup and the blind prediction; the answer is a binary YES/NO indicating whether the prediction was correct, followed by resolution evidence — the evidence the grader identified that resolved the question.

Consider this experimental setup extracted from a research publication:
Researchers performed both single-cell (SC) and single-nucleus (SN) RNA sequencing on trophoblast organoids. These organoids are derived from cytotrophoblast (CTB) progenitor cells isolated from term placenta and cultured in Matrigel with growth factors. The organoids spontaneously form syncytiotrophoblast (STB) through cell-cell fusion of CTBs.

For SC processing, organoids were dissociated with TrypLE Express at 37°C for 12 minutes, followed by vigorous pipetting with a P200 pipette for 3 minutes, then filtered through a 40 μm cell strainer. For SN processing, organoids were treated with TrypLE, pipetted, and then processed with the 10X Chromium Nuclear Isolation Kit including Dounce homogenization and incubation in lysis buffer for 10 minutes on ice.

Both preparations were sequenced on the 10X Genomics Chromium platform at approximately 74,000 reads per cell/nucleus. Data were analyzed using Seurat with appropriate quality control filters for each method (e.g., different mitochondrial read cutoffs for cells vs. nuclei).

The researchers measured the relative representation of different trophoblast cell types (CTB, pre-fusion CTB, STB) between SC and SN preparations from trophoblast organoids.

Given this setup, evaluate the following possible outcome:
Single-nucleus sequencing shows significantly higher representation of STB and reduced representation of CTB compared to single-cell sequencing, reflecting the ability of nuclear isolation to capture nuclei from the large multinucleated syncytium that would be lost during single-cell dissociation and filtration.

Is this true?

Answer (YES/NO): YES